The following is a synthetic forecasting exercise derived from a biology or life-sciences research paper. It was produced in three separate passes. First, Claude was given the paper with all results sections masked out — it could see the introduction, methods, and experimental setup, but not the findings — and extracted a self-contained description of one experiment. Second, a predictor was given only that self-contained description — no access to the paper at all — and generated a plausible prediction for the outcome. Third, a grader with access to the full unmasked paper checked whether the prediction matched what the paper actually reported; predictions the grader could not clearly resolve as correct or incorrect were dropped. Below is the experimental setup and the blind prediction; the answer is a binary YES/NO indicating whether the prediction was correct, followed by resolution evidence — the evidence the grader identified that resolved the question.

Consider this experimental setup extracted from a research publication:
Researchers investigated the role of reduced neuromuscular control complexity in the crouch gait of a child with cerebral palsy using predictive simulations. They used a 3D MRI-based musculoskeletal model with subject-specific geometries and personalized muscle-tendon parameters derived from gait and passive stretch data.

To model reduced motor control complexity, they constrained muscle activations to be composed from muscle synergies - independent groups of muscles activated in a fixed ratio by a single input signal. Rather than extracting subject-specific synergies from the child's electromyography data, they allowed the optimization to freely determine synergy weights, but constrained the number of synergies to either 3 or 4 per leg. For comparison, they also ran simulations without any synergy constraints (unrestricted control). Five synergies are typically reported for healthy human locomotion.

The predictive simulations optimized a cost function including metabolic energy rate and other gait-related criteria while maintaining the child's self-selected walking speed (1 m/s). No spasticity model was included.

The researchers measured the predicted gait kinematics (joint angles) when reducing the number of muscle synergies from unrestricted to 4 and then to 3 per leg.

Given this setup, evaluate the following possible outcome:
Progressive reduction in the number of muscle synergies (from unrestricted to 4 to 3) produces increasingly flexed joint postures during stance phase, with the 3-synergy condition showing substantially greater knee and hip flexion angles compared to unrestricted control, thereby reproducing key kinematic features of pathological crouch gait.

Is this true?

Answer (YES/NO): NO